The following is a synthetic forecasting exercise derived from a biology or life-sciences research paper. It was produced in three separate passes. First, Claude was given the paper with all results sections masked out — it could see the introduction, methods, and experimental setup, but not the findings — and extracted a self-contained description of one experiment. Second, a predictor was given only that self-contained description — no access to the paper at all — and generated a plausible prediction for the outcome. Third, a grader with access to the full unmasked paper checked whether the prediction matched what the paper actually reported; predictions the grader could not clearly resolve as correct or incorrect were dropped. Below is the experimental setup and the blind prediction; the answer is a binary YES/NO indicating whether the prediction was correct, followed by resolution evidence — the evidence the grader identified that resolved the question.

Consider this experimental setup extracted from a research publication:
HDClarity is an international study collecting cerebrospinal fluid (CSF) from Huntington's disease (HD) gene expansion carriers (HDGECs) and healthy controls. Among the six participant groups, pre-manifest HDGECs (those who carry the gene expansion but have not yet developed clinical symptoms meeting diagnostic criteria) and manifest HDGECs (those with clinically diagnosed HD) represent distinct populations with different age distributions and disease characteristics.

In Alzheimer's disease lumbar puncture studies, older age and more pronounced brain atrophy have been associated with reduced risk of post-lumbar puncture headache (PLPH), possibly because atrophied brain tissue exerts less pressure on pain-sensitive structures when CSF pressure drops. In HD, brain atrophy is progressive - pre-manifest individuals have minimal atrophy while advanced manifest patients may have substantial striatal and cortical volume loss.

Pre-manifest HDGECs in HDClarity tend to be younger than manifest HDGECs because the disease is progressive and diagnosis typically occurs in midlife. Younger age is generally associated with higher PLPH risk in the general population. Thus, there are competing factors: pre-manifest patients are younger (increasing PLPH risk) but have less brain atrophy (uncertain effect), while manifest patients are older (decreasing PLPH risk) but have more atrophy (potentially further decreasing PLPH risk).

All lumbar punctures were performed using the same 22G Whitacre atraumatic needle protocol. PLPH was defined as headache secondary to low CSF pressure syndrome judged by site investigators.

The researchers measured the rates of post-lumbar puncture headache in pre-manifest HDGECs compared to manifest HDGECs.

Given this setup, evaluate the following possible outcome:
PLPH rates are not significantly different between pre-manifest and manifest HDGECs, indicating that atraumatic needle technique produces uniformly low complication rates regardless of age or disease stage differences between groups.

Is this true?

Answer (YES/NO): YES